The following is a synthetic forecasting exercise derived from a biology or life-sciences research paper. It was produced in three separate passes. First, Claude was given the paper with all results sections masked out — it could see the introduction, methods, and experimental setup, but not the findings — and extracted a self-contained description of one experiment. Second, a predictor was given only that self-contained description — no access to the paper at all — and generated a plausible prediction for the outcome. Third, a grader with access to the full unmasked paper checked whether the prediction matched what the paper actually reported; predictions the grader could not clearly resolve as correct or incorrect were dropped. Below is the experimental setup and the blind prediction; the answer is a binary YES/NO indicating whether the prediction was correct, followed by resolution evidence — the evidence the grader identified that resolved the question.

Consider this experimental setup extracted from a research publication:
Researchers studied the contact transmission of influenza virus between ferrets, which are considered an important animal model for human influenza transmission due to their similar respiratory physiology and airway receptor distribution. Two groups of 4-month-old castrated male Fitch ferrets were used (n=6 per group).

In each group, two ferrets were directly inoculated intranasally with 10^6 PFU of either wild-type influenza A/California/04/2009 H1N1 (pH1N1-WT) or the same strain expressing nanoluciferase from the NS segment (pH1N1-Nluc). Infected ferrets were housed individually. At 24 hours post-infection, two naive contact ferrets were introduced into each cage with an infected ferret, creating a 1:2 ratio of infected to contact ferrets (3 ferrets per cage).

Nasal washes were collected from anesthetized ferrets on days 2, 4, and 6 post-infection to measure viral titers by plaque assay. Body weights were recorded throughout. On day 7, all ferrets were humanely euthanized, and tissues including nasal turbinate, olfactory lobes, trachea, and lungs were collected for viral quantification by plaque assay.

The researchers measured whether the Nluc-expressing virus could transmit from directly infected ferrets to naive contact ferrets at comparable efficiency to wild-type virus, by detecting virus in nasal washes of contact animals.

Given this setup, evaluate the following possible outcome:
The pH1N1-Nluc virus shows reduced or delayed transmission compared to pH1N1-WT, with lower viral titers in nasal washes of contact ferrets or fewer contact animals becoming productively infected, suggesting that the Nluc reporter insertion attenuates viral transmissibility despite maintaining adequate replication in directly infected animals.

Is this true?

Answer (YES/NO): NO